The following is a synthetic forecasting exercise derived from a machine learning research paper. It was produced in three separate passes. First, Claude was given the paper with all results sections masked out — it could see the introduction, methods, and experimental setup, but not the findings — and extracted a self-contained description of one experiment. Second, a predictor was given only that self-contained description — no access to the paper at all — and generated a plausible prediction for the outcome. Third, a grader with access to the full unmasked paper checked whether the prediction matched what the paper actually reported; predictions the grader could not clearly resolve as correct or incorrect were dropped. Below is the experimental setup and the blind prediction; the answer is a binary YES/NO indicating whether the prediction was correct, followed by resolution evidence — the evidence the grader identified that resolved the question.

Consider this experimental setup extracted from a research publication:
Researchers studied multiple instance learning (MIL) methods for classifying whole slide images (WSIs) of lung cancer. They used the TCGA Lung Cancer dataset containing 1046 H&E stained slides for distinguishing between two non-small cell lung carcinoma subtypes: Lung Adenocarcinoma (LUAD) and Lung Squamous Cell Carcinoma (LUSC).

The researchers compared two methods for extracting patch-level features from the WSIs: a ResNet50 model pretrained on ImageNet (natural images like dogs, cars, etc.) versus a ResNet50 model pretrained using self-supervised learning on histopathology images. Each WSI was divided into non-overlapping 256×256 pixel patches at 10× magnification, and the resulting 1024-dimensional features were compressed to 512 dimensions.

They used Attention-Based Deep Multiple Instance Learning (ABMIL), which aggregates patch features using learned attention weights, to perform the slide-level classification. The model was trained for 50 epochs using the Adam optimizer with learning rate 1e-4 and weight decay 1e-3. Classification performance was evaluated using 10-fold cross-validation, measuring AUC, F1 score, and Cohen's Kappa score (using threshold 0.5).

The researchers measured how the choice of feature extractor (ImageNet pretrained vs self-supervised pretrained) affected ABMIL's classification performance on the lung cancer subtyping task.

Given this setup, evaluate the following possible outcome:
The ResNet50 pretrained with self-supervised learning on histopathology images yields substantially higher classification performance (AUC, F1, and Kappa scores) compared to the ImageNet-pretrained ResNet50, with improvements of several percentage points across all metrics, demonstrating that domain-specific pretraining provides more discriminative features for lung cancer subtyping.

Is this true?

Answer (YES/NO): NO